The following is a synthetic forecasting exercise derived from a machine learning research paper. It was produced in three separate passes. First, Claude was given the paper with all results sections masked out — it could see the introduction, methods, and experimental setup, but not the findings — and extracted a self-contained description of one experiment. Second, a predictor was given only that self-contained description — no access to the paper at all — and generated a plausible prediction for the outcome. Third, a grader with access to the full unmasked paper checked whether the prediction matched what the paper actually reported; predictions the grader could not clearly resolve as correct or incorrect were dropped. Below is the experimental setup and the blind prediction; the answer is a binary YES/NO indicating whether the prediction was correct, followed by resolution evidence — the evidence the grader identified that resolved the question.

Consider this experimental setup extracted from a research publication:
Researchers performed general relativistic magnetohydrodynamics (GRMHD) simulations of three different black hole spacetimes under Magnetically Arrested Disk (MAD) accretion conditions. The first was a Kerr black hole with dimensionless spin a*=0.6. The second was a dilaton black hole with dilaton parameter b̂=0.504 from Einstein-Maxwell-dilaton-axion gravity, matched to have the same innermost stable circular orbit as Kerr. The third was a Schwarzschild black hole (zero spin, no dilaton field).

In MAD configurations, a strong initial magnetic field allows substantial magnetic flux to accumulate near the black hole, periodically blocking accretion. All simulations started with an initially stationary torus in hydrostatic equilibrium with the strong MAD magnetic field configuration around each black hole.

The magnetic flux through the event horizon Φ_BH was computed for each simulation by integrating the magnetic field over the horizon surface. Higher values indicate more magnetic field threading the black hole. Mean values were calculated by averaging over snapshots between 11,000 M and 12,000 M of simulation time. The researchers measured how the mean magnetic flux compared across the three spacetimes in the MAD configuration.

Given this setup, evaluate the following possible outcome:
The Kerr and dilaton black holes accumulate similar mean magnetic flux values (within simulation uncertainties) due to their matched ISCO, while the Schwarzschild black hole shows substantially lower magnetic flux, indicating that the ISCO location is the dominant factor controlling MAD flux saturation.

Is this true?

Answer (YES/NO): NO